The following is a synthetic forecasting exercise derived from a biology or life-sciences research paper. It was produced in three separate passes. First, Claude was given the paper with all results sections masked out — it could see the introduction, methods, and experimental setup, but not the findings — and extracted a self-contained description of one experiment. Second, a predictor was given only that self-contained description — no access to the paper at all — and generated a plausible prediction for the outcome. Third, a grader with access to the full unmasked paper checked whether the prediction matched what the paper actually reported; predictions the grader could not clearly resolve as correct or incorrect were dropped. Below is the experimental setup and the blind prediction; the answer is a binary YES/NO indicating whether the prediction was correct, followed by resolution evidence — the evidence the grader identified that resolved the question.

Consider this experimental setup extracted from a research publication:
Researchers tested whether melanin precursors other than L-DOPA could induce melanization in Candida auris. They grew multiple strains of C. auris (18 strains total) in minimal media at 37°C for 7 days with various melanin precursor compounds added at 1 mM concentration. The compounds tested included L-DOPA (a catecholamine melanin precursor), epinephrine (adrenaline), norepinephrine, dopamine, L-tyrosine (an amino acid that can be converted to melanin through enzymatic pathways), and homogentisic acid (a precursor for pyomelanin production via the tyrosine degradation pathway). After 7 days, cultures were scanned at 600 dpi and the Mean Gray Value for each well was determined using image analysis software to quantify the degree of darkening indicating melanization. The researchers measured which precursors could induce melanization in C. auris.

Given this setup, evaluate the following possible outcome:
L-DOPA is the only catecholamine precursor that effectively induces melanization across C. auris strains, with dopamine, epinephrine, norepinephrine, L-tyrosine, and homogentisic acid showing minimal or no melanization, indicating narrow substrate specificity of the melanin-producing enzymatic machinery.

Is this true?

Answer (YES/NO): NO